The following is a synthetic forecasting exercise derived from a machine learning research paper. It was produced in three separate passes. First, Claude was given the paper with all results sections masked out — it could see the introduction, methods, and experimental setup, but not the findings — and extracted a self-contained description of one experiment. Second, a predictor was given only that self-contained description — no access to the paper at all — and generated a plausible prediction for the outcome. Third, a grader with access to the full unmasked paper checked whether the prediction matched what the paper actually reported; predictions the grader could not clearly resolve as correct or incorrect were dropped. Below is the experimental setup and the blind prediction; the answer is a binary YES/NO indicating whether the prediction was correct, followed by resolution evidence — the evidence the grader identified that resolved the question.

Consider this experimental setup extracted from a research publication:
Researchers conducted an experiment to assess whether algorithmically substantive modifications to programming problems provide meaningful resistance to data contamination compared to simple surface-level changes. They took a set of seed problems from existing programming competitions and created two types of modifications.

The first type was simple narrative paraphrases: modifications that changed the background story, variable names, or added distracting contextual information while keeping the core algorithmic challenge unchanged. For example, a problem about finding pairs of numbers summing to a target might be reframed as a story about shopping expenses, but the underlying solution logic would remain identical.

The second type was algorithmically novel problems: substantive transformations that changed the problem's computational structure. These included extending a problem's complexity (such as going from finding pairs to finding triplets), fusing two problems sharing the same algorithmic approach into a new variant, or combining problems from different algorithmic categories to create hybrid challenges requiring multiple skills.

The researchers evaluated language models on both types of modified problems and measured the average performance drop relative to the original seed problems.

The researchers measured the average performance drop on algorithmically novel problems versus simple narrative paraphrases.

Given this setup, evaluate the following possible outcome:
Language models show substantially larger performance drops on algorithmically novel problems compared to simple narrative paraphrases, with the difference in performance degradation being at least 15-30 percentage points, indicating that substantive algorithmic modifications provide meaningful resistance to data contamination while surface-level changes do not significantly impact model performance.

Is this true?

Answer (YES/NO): YES